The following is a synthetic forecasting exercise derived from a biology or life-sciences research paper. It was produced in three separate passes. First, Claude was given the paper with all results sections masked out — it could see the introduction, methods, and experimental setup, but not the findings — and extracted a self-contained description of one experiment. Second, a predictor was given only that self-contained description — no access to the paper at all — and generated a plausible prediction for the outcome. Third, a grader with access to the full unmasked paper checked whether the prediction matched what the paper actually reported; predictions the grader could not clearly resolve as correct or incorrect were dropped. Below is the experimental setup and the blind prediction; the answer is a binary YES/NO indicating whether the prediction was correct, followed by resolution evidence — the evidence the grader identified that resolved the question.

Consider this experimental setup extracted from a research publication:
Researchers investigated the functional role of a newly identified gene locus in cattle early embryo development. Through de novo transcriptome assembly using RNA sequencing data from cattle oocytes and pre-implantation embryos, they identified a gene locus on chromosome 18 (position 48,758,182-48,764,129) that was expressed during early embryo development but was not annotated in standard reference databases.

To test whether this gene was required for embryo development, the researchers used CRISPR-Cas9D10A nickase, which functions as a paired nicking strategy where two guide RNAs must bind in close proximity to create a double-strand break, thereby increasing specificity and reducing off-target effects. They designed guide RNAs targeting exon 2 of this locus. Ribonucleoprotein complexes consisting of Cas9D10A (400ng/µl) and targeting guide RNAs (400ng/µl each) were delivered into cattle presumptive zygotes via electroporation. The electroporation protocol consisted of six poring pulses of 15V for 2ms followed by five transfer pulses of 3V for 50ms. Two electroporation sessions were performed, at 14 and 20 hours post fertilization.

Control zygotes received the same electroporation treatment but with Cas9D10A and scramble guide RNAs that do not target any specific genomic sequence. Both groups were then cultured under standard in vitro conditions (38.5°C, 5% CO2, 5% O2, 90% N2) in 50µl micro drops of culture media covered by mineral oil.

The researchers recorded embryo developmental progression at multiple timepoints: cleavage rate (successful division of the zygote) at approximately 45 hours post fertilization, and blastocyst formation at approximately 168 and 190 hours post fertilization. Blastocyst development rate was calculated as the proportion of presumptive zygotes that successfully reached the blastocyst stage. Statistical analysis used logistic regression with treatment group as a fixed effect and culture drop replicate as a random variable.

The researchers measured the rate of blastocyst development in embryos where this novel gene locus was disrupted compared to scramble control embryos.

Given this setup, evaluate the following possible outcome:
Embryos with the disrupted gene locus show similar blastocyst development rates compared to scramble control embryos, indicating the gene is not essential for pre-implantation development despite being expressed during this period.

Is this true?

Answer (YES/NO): NO